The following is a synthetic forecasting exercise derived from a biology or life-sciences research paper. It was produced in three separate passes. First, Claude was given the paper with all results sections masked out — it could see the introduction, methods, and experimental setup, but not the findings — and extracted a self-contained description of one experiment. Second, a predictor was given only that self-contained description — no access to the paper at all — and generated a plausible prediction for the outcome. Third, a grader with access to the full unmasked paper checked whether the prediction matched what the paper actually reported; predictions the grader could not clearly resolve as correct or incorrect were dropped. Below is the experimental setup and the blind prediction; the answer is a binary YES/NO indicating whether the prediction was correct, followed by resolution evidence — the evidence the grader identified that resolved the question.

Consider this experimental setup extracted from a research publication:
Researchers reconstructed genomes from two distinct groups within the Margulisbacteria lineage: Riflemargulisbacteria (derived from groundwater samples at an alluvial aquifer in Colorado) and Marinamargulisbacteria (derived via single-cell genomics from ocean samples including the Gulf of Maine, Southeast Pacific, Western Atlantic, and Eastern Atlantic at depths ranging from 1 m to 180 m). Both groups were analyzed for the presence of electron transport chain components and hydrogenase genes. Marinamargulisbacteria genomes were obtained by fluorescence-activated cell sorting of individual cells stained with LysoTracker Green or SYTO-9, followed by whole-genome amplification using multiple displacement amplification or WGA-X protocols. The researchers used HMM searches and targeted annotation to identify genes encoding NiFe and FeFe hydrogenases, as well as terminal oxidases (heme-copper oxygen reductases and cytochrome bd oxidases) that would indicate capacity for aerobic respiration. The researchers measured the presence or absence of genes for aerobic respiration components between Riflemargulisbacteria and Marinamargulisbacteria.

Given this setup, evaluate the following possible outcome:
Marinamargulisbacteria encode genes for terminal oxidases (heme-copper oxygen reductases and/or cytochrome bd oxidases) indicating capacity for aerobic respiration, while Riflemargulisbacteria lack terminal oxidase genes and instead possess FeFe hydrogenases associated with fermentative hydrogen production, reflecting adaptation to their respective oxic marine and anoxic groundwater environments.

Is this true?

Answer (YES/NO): YES